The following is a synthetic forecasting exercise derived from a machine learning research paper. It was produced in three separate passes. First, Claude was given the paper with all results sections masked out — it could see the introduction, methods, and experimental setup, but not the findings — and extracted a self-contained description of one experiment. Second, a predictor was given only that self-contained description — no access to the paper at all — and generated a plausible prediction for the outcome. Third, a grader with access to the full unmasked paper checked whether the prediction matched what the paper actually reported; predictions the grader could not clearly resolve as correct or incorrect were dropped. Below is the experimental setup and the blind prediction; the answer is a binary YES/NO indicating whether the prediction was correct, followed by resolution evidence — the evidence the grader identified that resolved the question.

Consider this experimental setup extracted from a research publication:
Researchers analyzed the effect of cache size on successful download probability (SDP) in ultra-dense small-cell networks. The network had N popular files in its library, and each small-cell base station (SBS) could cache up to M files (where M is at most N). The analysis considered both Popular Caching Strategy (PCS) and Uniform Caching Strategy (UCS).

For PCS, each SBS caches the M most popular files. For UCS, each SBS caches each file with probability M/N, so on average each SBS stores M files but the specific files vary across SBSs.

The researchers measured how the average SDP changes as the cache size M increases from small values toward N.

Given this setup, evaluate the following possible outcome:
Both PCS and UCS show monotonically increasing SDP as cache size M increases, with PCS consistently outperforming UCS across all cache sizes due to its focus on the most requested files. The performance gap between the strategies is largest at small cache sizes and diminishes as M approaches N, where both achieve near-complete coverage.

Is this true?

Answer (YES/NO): NO